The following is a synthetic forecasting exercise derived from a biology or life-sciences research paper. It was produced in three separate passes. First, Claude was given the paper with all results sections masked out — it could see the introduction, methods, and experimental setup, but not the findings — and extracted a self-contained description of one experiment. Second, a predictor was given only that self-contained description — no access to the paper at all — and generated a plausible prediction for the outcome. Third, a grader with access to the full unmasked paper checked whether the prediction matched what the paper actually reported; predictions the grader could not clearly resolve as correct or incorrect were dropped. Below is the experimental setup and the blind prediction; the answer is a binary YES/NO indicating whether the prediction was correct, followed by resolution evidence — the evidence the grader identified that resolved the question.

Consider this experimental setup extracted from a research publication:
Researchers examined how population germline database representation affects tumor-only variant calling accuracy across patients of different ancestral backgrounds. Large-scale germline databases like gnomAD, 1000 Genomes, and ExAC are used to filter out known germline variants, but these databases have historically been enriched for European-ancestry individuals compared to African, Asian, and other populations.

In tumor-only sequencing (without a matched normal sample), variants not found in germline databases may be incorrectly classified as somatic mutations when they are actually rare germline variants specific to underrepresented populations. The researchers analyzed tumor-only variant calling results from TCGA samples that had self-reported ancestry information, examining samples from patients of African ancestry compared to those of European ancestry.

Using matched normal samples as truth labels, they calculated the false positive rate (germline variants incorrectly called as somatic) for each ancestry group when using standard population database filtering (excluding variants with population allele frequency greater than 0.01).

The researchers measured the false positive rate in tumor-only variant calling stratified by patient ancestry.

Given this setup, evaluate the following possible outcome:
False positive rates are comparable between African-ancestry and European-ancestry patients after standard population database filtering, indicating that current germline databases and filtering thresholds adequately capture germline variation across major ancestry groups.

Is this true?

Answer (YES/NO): NO